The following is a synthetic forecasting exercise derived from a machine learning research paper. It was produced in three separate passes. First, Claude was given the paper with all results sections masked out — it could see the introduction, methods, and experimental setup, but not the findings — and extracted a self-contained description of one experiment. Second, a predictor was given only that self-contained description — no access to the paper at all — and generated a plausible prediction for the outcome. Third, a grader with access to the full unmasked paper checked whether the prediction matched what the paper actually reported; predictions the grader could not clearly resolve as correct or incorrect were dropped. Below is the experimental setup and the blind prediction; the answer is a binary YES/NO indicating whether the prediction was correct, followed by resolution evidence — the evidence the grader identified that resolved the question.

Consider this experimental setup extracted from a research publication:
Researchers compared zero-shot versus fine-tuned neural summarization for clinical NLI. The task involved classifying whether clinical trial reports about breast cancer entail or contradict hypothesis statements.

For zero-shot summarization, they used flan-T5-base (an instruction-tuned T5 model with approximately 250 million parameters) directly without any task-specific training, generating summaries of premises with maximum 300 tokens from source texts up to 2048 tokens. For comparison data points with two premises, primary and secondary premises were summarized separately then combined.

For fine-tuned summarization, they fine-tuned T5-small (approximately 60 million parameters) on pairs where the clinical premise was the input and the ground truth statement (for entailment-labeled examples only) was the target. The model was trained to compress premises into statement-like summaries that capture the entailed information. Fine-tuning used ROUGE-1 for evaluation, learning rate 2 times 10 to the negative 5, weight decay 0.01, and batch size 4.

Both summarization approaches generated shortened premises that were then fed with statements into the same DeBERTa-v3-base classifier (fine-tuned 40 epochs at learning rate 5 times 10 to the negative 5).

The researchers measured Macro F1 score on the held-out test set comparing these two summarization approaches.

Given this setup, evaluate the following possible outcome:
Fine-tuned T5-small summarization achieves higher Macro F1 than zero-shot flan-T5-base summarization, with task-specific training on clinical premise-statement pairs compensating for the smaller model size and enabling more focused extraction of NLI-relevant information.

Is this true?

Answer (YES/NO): YES